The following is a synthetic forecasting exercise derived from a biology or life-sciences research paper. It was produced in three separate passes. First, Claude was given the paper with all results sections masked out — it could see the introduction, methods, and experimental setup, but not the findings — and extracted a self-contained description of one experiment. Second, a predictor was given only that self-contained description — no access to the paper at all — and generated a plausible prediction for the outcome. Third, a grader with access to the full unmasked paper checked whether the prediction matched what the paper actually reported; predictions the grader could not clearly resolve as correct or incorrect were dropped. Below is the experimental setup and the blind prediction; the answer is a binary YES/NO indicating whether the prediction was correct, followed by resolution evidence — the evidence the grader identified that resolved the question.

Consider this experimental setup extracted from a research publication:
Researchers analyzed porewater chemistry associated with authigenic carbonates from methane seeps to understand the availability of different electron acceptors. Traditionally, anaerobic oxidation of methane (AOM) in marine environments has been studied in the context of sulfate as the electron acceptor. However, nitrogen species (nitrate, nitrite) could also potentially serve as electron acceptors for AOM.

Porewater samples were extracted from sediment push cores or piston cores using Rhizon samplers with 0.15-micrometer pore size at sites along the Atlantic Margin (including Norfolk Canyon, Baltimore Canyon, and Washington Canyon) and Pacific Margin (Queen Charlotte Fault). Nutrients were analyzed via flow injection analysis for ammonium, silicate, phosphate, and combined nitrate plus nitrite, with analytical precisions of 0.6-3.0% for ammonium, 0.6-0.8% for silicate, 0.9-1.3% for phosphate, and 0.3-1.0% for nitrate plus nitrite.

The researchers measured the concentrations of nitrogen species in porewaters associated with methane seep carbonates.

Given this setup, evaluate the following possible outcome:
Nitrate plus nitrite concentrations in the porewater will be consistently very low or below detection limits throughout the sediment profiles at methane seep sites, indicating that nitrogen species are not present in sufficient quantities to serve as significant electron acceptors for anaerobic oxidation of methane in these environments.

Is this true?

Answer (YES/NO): NO